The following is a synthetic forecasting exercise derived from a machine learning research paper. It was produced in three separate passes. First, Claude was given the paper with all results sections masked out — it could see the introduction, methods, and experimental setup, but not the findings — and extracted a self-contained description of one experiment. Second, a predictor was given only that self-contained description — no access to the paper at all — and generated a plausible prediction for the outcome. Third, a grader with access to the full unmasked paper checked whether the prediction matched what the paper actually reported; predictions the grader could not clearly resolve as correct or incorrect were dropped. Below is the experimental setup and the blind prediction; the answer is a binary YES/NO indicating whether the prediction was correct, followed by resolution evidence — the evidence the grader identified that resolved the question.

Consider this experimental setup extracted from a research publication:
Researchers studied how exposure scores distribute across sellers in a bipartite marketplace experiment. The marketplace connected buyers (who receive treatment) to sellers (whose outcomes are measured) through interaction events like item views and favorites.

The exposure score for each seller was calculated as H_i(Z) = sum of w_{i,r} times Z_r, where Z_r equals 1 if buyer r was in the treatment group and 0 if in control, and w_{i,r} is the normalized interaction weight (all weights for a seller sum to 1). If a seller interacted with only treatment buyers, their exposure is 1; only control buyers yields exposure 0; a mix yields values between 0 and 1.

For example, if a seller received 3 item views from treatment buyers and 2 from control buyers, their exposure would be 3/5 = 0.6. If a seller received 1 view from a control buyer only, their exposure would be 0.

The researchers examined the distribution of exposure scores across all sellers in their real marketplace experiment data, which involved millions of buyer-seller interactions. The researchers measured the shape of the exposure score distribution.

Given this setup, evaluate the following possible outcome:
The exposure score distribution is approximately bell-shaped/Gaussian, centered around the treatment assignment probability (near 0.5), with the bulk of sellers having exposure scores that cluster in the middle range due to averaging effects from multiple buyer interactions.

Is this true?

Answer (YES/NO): NO